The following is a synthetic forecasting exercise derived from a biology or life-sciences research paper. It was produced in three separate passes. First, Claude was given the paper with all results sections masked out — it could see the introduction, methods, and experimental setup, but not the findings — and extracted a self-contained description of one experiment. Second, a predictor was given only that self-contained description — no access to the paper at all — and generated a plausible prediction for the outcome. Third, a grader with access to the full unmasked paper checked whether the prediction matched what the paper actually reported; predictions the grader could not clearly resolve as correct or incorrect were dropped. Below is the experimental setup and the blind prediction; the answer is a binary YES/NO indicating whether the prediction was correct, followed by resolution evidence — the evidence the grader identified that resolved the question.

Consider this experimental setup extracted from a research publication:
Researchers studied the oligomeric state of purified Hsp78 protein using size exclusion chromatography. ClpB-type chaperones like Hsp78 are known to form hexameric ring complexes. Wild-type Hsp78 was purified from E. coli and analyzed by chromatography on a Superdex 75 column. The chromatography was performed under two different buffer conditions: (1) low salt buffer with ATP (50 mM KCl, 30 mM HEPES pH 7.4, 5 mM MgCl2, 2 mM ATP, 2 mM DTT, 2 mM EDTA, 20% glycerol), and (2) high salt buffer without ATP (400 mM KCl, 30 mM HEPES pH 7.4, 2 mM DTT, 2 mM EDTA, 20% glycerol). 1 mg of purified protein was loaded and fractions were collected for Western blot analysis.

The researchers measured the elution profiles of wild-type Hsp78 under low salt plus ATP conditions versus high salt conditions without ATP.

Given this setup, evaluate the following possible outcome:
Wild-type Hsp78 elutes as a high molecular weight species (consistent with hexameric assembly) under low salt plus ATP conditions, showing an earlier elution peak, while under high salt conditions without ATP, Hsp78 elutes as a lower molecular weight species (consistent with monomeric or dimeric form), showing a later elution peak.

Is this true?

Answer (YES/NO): NO